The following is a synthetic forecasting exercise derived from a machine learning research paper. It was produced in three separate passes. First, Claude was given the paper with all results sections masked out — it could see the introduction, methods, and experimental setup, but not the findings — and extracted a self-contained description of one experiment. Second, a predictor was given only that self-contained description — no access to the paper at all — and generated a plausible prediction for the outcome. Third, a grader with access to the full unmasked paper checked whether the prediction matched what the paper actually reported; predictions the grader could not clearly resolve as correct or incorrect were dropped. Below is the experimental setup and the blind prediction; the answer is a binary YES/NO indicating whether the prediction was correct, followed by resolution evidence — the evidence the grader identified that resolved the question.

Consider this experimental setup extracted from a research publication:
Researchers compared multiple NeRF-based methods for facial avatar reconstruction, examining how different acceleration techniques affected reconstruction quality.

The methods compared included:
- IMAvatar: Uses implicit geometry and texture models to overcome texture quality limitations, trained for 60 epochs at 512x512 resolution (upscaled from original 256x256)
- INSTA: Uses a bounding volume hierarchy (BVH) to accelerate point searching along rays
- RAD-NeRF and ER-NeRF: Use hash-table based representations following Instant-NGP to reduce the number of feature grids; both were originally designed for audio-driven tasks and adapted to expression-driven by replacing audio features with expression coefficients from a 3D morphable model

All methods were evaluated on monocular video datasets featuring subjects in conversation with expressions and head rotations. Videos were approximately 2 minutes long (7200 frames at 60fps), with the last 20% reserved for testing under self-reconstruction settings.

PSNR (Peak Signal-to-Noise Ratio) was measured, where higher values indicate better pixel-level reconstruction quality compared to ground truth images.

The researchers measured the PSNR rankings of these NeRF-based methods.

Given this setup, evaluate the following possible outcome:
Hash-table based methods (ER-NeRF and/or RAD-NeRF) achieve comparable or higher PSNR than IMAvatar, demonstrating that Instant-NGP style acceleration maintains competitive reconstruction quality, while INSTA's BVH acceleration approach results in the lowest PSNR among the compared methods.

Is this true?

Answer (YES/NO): NO